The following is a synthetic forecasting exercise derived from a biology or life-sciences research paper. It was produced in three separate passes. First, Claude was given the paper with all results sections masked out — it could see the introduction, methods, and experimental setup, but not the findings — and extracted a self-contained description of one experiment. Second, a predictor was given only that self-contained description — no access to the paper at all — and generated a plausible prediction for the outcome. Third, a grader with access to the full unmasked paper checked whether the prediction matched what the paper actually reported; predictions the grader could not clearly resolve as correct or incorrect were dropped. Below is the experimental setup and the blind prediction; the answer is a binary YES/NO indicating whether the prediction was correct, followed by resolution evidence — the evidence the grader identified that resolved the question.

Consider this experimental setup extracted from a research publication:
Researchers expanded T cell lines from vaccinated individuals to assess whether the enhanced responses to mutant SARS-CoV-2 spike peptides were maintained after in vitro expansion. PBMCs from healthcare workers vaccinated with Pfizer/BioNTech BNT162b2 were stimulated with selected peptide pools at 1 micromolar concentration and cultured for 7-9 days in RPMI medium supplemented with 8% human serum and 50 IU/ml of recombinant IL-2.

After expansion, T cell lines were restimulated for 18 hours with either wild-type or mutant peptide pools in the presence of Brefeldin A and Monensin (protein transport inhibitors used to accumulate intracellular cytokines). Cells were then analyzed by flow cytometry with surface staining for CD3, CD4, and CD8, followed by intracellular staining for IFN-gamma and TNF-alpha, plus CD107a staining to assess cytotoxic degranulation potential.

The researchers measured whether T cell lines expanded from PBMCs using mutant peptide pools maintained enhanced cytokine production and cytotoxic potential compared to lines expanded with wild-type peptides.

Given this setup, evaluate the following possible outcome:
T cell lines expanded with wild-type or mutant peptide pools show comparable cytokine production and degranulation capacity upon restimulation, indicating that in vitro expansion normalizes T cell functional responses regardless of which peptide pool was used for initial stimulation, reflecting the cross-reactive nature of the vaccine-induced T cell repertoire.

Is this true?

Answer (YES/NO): NO